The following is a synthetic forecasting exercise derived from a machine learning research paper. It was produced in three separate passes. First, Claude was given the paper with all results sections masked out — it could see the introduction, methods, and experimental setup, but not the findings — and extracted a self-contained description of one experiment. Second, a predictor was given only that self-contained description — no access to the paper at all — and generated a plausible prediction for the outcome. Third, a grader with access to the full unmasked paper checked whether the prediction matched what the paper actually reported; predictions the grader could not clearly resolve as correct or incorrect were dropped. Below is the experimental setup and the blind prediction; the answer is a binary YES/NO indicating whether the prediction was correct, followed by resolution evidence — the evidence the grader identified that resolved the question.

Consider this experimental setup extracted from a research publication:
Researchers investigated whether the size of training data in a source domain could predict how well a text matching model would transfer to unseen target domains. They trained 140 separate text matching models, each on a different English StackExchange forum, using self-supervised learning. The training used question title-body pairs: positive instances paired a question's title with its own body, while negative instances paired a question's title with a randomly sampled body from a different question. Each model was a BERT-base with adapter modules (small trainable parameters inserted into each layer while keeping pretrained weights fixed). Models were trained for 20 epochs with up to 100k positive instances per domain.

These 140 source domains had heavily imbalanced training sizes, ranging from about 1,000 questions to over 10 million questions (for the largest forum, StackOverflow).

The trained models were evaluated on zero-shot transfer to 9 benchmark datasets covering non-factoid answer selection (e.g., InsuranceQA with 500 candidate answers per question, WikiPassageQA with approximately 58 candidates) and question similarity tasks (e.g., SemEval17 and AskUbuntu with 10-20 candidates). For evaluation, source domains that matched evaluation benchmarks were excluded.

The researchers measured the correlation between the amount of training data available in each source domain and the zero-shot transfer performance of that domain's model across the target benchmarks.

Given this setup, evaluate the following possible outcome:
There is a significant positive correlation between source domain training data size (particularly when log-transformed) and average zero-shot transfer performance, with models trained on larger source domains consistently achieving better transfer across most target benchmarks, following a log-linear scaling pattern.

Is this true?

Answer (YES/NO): NO